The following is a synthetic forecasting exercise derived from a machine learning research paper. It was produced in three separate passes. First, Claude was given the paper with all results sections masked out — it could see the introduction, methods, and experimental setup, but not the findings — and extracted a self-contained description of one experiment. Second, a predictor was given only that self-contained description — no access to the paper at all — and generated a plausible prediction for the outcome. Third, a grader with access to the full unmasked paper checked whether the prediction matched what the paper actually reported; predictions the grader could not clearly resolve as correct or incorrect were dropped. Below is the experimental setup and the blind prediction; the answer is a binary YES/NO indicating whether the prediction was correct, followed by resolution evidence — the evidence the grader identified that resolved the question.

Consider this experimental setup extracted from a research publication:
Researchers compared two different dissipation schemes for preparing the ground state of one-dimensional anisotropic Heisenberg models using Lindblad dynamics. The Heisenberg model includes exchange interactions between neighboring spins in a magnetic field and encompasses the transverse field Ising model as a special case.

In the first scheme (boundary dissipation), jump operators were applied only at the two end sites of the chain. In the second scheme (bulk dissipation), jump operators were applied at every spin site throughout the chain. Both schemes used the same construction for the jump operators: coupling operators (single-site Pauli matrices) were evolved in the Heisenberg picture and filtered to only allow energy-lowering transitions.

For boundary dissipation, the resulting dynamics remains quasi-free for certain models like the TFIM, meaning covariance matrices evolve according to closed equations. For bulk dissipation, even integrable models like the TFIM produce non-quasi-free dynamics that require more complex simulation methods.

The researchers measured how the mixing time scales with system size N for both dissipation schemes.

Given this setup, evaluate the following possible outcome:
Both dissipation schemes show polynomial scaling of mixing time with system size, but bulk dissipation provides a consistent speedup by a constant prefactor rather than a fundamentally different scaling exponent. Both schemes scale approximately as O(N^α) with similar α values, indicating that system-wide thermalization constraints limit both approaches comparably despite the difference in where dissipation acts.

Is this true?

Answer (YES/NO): NO